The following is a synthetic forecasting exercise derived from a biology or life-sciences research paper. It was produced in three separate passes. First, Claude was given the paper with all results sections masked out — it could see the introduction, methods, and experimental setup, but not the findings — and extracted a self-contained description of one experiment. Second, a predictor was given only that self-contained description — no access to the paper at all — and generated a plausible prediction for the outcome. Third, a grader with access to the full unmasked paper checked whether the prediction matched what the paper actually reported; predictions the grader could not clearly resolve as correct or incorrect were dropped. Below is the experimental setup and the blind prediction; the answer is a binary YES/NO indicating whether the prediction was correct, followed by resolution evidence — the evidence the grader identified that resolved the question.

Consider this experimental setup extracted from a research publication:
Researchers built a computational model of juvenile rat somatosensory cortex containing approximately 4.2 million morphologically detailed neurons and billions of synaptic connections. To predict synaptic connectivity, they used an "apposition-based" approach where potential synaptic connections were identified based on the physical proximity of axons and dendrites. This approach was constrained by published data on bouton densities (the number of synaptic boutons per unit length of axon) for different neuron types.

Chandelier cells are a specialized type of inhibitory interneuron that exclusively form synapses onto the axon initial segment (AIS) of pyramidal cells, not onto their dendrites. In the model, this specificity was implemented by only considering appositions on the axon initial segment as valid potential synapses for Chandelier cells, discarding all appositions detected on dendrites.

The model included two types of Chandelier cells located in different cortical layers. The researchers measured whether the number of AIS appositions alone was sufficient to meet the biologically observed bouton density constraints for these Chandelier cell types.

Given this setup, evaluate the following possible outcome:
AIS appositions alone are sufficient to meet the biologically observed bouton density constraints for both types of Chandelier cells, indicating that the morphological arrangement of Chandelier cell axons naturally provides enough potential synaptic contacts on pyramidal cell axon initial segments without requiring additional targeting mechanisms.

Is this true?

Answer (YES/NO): NO